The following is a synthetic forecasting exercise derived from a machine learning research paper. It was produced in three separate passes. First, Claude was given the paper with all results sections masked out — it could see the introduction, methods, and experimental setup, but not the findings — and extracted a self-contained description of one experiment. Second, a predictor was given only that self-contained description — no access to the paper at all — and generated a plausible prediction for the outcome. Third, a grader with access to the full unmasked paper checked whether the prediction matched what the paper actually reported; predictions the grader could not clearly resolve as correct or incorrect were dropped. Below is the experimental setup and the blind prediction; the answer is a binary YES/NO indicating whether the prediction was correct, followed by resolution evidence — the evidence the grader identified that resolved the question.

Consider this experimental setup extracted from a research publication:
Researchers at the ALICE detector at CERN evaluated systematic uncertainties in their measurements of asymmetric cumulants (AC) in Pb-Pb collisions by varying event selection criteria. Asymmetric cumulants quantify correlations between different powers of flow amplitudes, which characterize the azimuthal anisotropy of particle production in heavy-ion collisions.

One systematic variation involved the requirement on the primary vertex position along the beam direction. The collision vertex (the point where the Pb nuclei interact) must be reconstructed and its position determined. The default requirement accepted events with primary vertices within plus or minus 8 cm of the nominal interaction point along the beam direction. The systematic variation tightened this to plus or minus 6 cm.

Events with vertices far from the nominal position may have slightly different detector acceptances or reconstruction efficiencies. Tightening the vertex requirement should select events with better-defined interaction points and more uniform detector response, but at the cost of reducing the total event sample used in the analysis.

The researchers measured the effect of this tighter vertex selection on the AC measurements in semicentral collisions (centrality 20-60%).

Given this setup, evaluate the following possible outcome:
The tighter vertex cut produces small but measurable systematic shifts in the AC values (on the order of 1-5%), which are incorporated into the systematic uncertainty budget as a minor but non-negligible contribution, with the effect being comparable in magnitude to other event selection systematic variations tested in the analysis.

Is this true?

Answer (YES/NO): NO